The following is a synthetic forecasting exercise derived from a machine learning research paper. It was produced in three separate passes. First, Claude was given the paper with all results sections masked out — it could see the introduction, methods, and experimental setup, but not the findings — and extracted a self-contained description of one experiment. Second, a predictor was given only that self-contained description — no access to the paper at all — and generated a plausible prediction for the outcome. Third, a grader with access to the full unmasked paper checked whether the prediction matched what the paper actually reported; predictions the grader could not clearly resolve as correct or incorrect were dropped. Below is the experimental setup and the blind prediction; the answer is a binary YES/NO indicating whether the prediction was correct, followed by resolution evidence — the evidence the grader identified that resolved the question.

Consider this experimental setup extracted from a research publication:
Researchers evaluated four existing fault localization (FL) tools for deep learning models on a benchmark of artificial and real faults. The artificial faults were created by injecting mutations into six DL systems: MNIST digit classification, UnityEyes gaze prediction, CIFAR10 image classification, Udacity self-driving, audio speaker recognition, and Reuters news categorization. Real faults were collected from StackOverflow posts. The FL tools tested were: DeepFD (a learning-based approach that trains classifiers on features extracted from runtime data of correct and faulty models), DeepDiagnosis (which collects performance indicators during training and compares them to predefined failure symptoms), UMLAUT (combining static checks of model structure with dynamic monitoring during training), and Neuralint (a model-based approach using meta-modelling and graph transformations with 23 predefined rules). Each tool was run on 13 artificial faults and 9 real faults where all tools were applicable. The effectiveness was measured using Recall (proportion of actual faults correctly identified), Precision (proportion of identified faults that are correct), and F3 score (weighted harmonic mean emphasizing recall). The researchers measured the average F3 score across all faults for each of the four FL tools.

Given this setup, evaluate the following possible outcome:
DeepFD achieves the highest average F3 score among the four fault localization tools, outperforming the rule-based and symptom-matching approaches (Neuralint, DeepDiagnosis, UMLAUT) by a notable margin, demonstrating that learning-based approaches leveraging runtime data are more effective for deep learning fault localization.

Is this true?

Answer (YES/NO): NO